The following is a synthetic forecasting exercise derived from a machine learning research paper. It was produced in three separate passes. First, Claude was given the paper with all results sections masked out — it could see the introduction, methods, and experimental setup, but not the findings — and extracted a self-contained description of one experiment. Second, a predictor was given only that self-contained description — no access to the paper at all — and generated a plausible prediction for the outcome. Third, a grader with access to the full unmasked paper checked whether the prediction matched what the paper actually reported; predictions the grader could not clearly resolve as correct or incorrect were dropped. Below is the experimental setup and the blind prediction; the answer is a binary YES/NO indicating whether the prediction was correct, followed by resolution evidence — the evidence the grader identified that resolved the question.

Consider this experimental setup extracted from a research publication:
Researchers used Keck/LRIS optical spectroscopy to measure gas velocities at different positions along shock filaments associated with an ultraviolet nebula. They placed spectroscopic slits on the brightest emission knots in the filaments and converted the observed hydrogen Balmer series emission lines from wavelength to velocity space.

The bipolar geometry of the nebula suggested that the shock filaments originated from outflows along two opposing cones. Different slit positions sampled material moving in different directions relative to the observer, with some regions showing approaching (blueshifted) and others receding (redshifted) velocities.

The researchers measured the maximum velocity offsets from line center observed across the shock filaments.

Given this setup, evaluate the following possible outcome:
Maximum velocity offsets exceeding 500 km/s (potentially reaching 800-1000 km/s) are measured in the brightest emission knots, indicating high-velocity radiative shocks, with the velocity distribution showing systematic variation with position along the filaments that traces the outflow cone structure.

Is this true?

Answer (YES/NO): NO